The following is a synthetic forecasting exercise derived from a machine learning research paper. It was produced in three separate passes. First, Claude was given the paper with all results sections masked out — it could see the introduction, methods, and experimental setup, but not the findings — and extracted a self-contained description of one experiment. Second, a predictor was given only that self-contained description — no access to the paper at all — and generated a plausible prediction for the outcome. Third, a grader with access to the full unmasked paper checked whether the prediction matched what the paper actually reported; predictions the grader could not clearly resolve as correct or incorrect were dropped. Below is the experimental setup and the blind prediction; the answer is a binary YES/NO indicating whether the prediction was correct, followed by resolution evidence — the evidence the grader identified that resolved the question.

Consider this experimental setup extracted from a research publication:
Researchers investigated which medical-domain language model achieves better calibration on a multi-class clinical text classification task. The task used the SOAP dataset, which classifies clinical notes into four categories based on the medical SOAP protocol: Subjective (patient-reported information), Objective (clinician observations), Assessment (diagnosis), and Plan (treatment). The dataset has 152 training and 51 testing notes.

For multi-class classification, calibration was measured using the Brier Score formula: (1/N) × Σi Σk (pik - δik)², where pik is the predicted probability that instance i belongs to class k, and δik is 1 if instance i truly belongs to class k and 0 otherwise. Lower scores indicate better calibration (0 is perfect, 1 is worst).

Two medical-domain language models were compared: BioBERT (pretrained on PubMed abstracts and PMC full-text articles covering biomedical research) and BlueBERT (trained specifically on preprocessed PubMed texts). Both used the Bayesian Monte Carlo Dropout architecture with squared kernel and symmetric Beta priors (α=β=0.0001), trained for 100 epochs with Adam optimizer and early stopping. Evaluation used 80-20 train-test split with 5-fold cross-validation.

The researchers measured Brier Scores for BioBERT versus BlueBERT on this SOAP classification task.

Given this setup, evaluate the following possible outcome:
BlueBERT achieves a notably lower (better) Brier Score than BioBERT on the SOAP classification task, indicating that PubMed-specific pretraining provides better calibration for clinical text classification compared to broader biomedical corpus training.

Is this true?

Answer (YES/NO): NO